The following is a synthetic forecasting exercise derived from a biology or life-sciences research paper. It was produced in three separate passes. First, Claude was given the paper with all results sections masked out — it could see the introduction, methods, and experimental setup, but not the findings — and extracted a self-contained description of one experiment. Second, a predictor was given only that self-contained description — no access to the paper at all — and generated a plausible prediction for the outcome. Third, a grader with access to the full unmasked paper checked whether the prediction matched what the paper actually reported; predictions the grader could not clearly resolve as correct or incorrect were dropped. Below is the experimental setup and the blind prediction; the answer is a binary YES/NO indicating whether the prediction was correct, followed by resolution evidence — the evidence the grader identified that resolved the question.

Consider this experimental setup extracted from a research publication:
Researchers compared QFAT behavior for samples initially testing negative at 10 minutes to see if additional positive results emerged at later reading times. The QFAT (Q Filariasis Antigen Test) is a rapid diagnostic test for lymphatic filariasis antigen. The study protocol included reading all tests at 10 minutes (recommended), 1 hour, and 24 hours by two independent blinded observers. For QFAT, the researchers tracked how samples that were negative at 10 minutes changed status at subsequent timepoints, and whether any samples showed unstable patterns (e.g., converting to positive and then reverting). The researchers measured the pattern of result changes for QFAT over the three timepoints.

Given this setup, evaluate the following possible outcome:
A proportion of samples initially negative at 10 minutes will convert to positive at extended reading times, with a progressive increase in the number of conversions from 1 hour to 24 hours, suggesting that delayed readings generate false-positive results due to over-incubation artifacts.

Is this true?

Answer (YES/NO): NO